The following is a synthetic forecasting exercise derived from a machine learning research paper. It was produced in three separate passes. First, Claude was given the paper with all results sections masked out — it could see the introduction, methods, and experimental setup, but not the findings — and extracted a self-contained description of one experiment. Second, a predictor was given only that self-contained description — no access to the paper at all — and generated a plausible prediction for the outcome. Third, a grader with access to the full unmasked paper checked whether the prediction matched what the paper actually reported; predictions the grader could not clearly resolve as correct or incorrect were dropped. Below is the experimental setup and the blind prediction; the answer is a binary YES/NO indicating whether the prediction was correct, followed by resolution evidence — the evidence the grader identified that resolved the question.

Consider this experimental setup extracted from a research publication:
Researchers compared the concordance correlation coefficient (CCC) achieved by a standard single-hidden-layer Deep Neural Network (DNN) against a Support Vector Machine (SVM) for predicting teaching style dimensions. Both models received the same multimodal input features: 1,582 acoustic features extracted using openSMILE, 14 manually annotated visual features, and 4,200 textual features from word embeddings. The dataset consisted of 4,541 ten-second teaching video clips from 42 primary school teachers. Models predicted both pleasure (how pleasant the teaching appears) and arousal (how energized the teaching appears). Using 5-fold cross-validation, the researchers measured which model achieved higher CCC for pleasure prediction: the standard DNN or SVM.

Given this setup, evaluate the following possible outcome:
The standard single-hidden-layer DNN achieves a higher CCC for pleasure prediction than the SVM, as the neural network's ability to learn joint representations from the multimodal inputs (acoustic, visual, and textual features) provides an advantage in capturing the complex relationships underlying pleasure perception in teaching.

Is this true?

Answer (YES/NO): NO